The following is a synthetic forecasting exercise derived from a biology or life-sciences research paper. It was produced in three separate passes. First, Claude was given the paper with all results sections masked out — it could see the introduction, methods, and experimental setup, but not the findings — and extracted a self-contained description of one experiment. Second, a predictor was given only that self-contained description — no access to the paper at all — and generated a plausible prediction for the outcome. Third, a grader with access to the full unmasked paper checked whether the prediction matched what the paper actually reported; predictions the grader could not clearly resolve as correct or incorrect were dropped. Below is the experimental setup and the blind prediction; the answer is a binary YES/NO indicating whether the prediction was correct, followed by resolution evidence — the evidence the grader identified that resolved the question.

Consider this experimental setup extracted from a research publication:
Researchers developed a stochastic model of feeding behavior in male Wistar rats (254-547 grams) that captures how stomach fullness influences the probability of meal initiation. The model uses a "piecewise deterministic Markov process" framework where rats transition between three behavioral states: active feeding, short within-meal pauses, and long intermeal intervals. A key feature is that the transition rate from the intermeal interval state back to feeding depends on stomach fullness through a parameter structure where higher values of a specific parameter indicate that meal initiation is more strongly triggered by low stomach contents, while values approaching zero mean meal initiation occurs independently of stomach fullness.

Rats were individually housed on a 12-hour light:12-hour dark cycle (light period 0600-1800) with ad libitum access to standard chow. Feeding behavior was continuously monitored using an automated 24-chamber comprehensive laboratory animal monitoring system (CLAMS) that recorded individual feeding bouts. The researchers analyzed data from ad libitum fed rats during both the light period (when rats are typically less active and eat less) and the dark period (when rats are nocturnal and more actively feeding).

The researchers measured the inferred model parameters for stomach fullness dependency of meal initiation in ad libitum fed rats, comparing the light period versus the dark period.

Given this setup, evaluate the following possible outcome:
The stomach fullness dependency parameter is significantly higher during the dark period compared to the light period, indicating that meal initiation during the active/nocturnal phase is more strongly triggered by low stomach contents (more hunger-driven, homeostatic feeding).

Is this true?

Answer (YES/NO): NO